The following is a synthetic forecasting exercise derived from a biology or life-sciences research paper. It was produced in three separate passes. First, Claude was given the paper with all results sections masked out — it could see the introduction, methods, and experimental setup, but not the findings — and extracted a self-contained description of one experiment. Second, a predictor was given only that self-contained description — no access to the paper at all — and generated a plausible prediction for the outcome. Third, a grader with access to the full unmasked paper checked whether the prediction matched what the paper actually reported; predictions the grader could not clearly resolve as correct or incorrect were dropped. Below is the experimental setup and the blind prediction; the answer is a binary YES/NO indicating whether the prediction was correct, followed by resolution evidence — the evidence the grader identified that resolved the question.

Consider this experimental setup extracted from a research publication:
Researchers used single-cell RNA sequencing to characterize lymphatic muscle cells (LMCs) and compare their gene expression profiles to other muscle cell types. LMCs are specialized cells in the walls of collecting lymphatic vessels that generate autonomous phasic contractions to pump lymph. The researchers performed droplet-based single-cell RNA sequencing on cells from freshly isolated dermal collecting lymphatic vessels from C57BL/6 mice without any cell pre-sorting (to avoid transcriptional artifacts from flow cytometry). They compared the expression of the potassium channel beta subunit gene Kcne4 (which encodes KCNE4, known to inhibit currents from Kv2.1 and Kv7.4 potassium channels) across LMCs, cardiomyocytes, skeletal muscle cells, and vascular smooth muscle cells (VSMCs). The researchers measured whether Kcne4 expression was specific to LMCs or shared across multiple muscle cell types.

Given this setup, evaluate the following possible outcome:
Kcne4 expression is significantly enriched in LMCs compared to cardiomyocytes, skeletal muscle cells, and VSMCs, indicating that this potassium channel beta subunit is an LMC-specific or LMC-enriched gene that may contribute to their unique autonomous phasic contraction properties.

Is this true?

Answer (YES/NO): YES